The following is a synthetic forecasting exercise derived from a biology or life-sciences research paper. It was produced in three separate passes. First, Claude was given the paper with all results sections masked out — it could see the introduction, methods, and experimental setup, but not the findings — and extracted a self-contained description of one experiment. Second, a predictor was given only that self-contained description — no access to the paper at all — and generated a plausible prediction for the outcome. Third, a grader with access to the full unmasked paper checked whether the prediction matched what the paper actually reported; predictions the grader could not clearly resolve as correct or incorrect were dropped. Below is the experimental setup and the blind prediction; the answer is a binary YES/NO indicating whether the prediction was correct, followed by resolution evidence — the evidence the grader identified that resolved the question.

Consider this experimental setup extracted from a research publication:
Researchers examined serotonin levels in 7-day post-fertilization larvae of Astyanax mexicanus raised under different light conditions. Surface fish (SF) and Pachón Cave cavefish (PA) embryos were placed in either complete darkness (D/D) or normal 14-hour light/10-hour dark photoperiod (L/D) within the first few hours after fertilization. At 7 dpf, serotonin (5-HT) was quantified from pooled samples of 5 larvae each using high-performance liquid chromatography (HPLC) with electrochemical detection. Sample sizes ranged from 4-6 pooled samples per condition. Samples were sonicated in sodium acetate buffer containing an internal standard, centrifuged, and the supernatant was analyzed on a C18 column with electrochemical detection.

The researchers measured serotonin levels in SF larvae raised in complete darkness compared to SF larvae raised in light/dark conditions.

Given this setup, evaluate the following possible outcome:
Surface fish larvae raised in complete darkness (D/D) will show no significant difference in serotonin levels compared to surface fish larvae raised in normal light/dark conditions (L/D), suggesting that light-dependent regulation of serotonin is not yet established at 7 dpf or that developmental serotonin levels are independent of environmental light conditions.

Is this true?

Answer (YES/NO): YES